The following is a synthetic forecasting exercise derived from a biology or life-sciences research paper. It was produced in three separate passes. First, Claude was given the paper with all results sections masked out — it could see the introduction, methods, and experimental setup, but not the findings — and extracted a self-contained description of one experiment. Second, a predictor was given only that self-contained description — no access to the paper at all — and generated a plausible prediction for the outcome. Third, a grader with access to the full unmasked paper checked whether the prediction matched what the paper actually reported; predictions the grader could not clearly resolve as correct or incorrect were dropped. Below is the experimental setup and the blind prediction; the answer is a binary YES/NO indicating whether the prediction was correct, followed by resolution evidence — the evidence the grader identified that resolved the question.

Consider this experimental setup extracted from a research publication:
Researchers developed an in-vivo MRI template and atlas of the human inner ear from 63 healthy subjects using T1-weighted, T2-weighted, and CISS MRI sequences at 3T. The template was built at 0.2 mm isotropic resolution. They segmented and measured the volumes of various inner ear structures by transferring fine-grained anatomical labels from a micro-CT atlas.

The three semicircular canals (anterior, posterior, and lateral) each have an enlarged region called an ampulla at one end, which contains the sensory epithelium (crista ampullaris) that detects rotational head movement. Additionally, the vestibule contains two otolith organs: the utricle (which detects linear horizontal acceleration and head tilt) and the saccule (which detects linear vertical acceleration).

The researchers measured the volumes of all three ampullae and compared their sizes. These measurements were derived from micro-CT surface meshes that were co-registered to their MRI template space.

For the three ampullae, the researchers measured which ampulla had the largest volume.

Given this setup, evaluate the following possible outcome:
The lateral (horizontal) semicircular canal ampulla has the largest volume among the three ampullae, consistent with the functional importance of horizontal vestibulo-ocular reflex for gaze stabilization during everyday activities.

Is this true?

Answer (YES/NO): YES